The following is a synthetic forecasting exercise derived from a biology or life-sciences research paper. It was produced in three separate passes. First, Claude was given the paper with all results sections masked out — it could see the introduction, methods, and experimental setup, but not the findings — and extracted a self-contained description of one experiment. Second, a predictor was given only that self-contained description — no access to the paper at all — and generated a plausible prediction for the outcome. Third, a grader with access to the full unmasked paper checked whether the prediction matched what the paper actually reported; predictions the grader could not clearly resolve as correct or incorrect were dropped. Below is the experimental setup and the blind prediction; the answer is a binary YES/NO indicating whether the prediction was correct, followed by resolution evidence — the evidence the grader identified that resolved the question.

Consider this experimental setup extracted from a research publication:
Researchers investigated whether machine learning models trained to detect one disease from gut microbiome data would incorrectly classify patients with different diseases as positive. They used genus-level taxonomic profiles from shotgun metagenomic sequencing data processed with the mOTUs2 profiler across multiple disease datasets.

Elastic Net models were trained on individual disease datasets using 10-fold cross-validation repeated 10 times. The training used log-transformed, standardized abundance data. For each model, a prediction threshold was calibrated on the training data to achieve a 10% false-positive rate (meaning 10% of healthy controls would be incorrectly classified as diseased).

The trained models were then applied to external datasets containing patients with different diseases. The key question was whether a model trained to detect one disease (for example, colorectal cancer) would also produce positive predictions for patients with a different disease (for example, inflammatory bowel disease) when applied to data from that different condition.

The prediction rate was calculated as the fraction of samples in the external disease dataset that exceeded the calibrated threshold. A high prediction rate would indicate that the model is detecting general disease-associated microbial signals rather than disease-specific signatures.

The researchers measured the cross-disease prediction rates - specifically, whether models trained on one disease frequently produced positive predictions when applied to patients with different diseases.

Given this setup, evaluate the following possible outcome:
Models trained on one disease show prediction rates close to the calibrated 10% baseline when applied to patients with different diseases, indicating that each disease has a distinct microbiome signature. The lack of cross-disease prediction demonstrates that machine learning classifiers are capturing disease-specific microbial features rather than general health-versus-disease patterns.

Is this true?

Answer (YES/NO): NO